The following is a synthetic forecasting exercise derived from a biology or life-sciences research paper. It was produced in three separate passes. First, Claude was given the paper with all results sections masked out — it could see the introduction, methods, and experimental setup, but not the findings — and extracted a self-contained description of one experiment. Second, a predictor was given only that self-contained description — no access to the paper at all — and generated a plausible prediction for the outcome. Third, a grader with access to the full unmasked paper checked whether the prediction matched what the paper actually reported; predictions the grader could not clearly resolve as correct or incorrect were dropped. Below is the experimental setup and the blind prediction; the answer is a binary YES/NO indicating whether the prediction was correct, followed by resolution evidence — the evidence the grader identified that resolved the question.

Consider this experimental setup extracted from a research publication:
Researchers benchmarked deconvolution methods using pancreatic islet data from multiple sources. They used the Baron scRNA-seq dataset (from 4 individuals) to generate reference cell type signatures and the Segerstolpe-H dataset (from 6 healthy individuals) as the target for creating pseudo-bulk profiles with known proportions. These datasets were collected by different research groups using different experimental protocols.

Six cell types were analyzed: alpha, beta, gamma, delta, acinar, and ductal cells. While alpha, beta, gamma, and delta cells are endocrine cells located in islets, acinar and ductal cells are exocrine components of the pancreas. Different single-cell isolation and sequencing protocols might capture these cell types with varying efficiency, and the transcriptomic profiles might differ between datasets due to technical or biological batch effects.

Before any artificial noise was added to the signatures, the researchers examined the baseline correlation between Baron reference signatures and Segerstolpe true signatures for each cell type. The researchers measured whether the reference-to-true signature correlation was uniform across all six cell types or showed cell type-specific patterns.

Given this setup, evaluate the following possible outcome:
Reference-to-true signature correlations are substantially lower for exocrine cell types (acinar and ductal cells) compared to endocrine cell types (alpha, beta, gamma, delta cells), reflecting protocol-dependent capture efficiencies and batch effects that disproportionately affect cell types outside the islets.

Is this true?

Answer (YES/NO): YES